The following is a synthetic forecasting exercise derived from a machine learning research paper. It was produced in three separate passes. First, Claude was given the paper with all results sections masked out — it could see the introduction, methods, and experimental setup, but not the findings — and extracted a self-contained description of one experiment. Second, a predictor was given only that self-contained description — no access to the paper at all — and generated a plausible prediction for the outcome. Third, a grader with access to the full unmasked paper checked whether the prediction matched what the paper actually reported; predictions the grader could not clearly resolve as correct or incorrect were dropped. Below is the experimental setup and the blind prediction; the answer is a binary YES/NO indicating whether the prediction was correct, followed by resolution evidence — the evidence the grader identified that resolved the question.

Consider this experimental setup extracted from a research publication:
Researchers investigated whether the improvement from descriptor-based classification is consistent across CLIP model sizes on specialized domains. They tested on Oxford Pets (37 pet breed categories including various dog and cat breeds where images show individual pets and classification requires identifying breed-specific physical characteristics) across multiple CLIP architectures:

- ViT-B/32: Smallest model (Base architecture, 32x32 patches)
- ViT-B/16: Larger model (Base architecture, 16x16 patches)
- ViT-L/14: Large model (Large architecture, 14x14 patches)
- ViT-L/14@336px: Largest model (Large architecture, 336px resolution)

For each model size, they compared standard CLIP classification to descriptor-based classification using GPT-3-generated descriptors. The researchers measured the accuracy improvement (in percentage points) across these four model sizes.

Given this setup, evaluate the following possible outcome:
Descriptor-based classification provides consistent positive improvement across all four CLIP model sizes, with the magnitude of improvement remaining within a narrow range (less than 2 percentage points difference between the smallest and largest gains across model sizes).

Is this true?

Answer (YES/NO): YES